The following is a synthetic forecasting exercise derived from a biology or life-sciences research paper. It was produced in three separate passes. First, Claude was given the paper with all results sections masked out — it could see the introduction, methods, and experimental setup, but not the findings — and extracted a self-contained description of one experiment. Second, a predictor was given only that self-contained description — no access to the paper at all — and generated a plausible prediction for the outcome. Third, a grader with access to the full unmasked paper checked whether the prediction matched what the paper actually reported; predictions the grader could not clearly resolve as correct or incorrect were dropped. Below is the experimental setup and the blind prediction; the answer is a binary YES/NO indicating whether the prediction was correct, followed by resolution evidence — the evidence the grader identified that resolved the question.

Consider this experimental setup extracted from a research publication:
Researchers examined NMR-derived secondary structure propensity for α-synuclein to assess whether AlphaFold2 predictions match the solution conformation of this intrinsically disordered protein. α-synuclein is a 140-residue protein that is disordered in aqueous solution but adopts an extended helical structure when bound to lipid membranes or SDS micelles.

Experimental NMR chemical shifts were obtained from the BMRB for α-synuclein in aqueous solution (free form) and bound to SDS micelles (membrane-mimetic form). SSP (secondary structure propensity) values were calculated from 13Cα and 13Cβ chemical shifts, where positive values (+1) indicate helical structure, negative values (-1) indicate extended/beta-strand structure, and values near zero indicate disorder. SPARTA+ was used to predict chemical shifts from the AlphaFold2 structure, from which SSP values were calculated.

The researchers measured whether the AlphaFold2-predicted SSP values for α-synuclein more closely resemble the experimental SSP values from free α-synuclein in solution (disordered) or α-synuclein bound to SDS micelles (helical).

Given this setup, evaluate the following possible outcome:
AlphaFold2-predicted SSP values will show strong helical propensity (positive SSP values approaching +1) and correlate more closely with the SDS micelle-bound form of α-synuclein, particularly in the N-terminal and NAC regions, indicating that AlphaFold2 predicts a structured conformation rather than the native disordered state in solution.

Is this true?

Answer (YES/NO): YES